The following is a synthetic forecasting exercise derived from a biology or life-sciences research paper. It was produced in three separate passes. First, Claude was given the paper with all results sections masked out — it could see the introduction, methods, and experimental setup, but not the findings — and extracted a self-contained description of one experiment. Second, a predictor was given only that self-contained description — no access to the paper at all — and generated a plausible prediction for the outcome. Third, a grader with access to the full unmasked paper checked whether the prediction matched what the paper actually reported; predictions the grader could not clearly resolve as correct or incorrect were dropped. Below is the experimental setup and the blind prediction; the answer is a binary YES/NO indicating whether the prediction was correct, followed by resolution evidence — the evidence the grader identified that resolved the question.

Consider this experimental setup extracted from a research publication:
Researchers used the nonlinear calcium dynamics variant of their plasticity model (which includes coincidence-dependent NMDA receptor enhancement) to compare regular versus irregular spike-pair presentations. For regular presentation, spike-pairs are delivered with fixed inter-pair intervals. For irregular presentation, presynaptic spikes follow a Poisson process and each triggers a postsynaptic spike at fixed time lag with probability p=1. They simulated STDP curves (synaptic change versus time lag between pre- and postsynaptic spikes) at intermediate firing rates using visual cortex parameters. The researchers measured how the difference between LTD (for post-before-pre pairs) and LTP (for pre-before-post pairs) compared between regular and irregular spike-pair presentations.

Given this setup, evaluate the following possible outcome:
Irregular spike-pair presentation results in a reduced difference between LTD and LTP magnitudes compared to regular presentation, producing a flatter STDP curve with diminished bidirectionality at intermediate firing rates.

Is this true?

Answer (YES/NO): YES